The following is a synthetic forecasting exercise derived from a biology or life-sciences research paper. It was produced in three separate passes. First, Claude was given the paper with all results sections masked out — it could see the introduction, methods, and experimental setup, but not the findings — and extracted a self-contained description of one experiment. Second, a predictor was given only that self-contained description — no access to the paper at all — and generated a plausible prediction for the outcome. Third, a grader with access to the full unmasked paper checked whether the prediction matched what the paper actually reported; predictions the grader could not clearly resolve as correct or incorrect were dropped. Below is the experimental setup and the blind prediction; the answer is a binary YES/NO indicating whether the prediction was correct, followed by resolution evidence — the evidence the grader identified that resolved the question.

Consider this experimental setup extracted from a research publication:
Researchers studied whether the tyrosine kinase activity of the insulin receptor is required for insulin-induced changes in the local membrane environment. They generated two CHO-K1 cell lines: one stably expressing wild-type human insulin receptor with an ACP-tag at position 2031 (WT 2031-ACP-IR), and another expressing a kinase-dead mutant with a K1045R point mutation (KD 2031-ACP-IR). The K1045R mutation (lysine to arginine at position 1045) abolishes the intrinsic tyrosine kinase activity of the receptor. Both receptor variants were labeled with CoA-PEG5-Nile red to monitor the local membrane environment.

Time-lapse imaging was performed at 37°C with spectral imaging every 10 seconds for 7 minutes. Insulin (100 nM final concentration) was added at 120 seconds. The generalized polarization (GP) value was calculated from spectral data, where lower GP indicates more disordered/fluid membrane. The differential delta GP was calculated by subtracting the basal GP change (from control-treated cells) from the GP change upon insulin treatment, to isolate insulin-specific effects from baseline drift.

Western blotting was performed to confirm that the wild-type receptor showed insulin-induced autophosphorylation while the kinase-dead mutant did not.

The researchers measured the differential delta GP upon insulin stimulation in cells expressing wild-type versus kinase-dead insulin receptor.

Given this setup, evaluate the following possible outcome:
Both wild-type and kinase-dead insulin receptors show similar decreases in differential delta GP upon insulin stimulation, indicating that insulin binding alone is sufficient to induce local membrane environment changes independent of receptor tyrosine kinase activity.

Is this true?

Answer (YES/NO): NO